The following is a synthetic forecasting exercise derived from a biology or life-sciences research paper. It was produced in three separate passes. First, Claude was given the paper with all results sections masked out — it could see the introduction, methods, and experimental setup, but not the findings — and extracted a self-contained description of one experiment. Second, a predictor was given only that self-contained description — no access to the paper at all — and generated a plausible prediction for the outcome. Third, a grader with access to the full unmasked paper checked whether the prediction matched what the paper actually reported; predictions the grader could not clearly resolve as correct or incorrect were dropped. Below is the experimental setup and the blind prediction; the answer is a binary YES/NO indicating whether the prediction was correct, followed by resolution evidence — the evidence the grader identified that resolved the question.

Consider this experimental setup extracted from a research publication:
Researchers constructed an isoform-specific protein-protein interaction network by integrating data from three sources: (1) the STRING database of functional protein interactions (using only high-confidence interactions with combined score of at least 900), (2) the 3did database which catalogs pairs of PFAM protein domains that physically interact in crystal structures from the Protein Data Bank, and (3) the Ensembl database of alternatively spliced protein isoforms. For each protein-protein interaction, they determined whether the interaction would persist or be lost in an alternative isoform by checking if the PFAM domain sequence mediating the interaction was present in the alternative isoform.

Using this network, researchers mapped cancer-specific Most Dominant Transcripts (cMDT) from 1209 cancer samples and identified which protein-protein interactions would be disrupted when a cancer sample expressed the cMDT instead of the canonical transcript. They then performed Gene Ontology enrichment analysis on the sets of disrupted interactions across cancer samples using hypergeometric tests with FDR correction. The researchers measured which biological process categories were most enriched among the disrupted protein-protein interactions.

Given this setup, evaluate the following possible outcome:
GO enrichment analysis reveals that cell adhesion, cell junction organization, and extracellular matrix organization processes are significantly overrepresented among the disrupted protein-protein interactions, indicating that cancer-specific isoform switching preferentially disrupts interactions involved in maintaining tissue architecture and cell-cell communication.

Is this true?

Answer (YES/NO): NO